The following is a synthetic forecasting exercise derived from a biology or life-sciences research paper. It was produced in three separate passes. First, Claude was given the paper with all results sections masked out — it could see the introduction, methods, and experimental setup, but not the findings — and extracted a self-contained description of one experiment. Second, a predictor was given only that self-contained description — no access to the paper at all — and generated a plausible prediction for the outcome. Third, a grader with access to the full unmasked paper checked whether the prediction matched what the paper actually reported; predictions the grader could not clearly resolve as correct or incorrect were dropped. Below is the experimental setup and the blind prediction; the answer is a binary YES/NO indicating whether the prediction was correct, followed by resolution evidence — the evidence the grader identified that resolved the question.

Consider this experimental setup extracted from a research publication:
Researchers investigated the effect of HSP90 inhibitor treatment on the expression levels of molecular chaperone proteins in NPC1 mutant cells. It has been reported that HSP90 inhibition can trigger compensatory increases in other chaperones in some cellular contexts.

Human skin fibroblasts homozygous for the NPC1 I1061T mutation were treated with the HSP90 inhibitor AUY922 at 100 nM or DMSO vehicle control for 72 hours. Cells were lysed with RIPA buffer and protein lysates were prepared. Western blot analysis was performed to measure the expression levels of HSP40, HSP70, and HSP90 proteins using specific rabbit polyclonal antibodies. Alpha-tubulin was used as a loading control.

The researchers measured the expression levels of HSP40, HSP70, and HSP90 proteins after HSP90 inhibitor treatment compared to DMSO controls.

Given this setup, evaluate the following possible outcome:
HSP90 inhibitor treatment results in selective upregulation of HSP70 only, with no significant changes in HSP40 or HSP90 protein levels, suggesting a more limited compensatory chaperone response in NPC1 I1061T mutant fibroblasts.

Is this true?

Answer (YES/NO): NO